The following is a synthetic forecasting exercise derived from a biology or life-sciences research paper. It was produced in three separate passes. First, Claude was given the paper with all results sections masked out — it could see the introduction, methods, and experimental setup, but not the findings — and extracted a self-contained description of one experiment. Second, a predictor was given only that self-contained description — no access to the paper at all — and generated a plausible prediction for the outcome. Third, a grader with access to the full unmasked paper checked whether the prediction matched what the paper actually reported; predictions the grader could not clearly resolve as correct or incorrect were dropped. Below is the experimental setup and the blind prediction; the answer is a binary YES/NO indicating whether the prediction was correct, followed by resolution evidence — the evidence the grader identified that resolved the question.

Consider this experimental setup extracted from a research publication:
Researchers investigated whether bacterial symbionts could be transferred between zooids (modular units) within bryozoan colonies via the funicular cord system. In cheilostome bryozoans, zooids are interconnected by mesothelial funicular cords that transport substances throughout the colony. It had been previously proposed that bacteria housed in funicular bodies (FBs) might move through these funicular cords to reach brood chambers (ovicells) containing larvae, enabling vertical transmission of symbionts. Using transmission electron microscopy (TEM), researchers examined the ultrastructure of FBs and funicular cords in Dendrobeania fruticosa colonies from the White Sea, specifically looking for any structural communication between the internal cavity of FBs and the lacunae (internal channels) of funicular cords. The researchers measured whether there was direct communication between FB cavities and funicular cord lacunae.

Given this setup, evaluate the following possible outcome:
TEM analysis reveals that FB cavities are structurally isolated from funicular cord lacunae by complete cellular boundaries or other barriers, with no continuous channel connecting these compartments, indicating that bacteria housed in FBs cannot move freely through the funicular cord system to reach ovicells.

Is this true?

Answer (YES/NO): YES